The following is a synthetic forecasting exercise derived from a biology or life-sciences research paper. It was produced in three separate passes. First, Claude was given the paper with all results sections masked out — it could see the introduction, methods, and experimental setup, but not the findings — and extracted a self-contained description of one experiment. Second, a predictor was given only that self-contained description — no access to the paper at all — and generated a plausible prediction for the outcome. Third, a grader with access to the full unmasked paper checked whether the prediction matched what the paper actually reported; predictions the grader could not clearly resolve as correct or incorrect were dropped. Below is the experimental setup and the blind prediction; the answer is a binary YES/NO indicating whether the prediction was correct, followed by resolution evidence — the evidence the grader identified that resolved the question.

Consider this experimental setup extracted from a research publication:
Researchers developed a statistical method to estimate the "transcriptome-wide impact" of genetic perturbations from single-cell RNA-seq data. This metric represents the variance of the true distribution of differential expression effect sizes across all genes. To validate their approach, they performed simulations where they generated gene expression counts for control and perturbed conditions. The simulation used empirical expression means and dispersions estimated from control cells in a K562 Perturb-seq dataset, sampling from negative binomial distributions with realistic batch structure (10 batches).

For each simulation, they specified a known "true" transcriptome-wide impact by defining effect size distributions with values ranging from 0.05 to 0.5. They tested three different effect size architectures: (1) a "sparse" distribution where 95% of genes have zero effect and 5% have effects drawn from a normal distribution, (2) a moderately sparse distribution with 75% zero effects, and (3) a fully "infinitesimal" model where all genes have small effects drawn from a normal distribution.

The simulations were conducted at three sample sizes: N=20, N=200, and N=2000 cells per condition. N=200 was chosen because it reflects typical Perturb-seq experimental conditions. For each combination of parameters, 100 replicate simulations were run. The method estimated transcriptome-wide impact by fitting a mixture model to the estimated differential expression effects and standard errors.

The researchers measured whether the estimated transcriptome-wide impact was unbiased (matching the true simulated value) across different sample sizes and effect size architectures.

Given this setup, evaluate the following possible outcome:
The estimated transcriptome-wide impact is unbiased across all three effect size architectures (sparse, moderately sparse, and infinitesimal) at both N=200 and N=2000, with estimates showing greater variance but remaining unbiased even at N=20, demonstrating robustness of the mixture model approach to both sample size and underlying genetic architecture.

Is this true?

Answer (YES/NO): NO